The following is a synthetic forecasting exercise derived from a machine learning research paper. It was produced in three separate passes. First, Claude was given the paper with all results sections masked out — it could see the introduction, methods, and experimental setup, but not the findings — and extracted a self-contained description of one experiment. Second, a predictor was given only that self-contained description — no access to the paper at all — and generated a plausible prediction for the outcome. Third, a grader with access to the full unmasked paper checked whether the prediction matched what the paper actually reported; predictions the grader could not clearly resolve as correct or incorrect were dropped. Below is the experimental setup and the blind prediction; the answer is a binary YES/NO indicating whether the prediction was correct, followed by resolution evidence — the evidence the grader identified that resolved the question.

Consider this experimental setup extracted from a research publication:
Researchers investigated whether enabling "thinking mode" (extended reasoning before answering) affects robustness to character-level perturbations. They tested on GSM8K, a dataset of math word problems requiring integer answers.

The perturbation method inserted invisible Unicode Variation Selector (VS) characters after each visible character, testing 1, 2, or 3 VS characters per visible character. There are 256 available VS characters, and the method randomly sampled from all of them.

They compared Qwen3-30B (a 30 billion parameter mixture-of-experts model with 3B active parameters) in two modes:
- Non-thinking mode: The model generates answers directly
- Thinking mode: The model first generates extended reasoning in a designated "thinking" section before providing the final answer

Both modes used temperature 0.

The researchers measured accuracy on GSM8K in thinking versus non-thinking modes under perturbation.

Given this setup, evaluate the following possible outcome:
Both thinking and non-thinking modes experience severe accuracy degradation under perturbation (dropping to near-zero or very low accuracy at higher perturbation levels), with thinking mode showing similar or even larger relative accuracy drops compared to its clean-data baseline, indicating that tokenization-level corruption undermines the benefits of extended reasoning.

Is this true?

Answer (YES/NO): NO